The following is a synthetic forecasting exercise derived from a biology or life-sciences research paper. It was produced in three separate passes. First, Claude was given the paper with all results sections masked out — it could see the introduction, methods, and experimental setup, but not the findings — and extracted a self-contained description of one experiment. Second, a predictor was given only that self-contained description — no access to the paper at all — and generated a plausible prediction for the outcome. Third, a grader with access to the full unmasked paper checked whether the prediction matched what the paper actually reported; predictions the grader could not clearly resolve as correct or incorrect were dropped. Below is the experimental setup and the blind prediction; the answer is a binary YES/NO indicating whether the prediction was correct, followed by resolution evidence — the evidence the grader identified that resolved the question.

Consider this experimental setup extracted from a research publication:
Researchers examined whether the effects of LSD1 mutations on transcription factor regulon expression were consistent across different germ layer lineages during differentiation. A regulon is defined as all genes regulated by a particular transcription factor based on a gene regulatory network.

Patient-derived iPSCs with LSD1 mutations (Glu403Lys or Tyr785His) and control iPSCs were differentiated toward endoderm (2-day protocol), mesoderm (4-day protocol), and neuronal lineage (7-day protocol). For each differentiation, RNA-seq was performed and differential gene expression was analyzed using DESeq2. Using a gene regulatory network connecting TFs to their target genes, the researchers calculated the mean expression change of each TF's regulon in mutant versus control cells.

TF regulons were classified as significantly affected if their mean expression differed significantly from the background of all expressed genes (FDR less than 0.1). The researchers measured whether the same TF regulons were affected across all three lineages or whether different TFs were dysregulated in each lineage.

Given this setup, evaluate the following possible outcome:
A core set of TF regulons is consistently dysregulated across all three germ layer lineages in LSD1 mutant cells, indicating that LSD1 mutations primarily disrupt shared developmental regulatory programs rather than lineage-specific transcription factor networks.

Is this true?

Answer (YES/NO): YES